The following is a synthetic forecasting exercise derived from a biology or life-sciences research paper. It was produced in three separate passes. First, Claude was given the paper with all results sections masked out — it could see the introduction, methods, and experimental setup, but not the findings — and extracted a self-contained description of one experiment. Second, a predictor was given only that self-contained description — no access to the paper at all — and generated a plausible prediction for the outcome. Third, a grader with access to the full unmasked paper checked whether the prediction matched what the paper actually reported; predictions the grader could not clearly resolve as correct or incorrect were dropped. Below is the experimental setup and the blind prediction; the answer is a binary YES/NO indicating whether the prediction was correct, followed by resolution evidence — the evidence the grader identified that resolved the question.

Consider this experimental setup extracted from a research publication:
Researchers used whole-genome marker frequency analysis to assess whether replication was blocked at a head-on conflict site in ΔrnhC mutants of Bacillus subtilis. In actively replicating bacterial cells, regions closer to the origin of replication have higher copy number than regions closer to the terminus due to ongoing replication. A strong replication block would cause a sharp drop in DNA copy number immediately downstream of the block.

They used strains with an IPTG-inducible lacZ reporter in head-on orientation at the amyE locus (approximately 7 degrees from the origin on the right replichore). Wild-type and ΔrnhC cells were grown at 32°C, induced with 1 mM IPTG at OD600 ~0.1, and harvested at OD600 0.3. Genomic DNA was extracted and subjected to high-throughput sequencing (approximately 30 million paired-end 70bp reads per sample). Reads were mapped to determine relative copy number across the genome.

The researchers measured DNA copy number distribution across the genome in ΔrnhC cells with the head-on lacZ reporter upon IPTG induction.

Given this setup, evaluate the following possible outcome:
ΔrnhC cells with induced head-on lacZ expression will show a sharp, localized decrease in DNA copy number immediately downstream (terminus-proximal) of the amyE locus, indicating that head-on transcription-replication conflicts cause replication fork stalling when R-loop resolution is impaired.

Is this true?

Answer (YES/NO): NO